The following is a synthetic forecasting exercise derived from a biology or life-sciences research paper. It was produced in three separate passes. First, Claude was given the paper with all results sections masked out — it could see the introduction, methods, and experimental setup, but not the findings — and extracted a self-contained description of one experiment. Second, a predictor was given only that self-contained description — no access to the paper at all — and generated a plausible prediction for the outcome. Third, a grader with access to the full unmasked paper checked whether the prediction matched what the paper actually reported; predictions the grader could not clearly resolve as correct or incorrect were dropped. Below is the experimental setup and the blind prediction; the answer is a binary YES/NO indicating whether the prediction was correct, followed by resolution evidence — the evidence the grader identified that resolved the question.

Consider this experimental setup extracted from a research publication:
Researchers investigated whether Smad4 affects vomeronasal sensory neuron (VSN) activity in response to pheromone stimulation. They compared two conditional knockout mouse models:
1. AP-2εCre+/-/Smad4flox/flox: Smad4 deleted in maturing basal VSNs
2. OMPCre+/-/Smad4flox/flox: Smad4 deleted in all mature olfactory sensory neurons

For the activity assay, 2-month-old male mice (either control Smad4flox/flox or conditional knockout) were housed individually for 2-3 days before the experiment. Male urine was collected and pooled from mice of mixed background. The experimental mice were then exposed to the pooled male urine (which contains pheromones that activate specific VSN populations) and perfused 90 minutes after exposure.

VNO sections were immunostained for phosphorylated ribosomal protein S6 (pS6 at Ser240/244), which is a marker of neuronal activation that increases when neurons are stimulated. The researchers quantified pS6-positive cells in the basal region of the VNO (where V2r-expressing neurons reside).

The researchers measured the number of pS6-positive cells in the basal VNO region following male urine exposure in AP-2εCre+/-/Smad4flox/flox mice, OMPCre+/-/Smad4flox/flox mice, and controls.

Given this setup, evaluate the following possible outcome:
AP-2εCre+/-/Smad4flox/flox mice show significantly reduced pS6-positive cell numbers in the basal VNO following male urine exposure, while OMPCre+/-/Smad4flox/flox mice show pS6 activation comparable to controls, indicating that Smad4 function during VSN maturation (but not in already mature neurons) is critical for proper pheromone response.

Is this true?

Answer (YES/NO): YES